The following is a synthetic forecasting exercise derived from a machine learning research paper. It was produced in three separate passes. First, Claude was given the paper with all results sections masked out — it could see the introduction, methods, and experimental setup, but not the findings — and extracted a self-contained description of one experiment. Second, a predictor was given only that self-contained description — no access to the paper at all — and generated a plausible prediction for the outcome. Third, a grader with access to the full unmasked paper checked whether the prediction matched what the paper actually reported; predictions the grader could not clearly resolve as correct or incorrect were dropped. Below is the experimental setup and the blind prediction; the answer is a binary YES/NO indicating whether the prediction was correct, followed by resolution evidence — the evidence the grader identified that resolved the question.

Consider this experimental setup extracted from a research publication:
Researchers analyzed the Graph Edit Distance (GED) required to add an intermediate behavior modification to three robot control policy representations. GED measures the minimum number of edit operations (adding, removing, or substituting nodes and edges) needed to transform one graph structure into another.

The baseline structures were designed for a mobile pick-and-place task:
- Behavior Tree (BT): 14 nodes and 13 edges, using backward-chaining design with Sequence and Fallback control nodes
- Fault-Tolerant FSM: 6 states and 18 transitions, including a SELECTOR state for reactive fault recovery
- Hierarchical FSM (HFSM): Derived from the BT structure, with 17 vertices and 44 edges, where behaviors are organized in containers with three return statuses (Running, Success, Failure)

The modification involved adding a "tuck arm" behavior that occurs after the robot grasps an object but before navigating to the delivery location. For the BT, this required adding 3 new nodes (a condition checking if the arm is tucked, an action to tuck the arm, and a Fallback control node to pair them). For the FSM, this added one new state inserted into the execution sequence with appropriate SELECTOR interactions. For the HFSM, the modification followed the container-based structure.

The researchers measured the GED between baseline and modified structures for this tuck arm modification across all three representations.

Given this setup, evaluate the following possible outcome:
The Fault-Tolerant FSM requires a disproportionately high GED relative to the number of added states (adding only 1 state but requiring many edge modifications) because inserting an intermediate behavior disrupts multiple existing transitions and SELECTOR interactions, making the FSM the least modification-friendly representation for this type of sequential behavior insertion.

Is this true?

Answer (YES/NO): NO